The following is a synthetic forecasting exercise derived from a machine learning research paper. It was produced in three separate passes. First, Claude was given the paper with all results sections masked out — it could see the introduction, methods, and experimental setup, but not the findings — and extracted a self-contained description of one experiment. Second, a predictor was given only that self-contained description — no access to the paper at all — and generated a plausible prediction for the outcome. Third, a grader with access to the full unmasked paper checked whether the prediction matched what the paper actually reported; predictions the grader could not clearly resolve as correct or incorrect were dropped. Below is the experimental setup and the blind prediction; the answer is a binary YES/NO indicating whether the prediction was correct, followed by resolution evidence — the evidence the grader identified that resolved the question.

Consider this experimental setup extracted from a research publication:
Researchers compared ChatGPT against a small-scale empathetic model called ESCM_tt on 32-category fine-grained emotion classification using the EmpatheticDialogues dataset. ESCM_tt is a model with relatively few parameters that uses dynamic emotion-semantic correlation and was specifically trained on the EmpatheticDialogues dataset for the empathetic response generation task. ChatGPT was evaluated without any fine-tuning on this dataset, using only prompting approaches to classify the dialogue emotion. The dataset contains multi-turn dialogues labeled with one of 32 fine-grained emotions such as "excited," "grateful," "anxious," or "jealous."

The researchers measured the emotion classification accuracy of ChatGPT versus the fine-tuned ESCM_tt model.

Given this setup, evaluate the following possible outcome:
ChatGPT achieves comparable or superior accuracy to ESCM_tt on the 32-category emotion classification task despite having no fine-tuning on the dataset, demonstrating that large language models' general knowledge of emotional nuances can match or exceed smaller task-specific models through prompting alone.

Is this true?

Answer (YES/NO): NO